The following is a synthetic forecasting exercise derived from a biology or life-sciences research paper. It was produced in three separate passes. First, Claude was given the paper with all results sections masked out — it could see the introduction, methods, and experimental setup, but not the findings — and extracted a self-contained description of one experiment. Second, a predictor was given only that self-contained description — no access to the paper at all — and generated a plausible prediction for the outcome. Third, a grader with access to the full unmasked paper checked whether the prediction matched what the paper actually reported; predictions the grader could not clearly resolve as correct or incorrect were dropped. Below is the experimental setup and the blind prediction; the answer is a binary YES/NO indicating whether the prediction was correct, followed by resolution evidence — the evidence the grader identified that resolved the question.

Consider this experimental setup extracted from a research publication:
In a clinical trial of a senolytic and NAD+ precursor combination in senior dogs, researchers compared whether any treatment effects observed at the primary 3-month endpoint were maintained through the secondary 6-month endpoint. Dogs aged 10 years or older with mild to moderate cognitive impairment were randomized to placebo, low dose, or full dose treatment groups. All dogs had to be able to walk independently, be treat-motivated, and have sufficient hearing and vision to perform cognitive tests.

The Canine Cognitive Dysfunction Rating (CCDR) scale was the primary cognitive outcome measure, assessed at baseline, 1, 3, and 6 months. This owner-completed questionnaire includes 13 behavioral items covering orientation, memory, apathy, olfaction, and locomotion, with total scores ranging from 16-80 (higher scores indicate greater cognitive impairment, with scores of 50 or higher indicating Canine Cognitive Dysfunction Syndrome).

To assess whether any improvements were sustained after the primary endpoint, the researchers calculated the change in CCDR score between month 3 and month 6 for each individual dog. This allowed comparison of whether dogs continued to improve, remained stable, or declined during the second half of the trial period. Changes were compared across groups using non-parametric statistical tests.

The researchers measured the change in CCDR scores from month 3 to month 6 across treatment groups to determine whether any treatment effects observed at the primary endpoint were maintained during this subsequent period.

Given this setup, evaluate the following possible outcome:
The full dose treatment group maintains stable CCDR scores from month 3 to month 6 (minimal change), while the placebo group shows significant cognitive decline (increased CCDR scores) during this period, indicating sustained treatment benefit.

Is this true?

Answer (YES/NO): NO